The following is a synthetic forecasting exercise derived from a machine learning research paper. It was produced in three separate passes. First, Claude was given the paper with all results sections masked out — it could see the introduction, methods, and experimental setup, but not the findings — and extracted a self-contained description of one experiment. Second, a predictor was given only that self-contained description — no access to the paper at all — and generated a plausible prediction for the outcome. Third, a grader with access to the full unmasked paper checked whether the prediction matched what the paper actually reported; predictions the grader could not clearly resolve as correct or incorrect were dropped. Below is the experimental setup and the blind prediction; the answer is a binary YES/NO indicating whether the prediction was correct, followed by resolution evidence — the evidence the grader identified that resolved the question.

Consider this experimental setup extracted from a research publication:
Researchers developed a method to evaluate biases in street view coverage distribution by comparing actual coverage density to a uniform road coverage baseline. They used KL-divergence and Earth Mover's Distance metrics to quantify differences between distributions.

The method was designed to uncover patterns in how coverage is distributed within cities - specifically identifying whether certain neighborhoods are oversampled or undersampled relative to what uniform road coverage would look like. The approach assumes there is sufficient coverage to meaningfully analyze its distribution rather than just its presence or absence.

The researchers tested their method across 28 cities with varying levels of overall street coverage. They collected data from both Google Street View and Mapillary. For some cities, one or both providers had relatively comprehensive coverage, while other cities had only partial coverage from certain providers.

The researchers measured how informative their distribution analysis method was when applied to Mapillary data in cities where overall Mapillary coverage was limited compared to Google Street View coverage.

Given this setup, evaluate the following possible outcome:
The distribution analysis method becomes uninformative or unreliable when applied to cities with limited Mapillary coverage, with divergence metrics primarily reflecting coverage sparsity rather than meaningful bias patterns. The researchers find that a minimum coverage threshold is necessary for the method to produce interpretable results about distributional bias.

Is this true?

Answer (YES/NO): YES